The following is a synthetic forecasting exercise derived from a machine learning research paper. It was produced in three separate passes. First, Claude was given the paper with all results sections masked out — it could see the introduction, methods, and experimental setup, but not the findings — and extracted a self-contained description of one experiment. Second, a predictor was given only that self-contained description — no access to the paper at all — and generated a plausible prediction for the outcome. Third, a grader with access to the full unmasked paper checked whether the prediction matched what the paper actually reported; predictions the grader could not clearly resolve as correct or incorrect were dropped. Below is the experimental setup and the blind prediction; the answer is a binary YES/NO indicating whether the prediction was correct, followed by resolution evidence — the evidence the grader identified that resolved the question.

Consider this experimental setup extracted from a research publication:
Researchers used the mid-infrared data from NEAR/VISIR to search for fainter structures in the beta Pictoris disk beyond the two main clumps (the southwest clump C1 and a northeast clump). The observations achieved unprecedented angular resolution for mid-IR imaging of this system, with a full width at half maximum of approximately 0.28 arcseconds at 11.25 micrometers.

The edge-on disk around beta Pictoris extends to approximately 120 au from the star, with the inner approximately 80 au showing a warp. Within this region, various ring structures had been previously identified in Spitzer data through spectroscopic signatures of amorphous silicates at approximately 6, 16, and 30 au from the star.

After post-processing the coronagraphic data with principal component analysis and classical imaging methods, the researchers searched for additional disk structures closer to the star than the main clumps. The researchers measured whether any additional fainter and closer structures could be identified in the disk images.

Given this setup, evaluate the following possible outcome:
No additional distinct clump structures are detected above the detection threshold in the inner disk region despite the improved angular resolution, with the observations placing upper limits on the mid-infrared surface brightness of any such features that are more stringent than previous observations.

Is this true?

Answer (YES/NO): NO